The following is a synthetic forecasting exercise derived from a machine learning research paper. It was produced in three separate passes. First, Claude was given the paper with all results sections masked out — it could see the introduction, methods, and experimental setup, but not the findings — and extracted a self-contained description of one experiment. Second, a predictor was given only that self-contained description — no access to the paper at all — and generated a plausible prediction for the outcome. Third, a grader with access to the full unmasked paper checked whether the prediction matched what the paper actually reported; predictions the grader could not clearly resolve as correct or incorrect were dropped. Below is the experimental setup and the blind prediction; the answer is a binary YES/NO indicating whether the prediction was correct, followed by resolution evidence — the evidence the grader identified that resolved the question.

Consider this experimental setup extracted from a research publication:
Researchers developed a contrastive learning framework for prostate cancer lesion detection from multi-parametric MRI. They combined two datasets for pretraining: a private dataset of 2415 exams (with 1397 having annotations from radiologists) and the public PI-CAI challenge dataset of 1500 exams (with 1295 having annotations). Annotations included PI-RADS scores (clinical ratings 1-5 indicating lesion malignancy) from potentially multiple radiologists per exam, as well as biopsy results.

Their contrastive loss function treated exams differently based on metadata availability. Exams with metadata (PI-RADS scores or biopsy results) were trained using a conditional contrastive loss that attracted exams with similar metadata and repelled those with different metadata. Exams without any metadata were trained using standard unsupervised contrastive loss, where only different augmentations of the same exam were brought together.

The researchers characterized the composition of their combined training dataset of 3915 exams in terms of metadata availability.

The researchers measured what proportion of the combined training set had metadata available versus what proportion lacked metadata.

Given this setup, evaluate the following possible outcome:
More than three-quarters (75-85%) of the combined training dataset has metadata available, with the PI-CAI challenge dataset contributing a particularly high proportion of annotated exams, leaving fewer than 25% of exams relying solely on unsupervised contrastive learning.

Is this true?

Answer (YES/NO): NO